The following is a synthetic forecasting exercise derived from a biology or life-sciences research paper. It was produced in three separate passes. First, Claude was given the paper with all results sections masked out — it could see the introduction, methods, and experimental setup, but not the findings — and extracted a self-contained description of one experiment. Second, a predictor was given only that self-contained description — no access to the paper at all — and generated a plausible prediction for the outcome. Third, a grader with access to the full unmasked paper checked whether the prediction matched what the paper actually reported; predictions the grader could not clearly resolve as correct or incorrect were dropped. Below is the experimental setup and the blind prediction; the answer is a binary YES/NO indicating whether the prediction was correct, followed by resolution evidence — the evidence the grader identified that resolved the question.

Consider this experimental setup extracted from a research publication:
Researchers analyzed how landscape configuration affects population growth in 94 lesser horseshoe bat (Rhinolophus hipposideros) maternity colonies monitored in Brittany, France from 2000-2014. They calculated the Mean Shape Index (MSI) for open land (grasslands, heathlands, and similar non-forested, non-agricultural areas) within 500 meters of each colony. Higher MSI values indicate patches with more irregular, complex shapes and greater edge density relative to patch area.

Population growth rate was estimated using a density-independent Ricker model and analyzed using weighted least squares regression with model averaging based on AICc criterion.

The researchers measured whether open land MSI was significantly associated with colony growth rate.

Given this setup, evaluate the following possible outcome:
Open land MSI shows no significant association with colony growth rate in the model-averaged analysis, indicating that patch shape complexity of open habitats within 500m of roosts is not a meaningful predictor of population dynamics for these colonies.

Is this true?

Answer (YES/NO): NO